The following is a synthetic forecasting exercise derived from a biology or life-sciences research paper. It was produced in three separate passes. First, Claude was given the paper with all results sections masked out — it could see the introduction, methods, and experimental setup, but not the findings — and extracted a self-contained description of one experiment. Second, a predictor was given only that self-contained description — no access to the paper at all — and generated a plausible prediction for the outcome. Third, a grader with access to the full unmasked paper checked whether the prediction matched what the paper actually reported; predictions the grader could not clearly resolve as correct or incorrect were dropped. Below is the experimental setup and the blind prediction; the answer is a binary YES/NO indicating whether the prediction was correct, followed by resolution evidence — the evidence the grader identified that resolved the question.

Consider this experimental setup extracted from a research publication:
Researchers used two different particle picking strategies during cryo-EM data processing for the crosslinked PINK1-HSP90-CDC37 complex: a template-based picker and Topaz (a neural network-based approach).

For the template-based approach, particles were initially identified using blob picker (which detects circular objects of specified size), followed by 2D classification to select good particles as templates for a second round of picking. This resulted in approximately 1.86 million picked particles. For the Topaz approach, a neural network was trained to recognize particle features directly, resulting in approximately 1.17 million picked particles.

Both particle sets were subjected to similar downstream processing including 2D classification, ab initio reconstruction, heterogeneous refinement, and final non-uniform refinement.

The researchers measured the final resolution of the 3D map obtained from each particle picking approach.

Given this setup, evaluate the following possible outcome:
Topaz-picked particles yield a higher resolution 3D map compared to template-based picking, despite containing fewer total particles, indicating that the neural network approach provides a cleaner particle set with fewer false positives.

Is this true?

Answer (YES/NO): YES